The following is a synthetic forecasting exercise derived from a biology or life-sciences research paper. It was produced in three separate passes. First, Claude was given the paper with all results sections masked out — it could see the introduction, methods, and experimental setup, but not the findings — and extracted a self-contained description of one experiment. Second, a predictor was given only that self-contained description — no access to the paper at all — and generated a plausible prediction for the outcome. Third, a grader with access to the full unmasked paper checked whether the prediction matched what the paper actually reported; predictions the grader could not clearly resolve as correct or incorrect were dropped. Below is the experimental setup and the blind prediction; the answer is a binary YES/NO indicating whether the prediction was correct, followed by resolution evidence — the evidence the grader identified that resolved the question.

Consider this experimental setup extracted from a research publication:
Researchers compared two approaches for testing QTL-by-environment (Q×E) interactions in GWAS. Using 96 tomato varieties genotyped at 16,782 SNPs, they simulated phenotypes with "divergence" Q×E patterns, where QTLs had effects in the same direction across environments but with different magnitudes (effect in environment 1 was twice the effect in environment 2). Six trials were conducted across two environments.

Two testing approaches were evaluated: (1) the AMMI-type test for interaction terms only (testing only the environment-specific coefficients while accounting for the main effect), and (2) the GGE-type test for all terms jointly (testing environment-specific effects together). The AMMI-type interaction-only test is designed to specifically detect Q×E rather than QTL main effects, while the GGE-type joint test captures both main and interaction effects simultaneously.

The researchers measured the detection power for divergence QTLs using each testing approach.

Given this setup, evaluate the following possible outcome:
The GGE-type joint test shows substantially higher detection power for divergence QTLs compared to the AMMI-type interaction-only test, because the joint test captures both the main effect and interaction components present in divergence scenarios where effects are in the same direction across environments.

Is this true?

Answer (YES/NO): YES